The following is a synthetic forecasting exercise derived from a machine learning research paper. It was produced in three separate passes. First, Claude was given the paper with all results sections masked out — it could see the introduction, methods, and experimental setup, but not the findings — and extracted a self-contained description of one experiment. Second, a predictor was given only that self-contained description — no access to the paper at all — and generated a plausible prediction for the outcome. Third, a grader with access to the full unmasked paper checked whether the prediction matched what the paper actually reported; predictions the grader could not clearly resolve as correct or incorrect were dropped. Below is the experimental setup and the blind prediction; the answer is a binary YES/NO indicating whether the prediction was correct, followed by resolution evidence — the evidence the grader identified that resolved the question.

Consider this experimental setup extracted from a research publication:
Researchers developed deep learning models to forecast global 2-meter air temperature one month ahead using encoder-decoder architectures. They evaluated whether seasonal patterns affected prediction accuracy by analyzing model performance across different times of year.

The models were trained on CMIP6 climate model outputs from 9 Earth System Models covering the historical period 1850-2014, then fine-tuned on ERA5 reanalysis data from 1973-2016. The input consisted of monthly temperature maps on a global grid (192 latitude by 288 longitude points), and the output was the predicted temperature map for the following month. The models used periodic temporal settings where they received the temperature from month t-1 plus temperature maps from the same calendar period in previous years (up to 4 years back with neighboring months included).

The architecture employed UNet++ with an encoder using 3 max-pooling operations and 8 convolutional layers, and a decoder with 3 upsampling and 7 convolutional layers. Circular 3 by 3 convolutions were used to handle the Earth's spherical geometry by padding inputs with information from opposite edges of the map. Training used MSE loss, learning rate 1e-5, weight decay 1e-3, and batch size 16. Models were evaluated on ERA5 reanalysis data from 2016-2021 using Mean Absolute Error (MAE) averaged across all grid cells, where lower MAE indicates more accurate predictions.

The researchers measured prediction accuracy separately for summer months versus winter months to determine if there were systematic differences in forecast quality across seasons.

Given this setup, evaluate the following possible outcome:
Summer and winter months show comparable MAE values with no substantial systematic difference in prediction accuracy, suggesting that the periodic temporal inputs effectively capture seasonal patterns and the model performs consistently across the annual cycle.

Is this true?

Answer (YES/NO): NO